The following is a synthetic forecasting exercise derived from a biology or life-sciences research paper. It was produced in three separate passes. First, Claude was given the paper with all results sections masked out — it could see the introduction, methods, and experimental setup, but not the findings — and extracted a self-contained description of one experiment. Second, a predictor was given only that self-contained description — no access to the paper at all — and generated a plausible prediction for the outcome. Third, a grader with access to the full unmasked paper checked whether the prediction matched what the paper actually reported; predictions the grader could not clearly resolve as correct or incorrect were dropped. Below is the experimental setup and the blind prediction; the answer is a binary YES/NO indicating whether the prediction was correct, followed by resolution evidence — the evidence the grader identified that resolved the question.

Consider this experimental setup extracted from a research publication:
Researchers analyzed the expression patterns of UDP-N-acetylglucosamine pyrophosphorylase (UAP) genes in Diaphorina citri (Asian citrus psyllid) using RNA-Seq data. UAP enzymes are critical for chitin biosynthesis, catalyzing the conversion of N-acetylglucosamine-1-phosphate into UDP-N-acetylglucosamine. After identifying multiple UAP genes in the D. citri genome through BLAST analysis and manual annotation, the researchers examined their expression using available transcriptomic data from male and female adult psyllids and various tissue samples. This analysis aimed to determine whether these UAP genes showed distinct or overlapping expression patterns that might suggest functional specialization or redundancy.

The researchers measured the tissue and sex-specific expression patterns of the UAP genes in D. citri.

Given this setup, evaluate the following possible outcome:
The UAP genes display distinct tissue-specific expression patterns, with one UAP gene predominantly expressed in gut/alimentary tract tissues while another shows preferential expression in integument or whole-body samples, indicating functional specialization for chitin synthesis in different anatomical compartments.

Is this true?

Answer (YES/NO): NO